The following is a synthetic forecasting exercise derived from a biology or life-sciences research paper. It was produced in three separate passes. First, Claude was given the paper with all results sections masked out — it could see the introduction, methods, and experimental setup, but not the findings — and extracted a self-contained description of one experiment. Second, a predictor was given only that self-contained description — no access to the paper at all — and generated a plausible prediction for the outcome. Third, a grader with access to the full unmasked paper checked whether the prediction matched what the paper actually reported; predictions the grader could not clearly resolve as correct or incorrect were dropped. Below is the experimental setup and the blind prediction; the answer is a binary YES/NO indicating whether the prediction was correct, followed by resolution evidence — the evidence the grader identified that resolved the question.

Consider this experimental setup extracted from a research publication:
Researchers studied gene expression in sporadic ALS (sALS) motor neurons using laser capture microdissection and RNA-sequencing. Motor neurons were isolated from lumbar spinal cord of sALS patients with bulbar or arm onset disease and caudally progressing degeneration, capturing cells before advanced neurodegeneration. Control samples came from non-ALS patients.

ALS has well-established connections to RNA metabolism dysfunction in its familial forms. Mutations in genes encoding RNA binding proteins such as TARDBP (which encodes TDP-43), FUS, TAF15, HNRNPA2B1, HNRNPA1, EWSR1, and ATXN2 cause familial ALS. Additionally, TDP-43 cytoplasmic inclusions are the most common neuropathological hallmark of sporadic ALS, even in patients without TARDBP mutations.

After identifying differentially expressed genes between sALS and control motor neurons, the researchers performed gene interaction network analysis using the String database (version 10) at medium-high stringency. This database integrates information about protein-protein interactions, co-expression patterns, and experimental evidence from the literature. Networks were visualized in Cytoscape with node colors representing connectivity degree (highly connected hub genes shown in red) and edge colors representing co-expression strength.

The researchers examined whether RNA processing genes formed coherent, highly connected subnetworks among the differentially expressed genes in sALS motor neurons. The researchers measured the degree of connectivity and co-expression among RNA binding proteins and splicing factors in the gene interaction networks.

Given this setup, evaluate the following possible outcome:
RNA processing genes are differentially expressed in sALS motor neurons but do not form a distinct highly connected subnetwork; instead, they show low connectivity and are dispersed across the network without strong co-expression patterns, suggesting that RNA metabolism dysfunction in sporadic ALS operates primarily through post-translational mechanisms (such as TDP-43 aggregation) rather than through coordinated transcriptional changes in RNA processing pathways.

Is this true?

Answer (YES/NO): NO